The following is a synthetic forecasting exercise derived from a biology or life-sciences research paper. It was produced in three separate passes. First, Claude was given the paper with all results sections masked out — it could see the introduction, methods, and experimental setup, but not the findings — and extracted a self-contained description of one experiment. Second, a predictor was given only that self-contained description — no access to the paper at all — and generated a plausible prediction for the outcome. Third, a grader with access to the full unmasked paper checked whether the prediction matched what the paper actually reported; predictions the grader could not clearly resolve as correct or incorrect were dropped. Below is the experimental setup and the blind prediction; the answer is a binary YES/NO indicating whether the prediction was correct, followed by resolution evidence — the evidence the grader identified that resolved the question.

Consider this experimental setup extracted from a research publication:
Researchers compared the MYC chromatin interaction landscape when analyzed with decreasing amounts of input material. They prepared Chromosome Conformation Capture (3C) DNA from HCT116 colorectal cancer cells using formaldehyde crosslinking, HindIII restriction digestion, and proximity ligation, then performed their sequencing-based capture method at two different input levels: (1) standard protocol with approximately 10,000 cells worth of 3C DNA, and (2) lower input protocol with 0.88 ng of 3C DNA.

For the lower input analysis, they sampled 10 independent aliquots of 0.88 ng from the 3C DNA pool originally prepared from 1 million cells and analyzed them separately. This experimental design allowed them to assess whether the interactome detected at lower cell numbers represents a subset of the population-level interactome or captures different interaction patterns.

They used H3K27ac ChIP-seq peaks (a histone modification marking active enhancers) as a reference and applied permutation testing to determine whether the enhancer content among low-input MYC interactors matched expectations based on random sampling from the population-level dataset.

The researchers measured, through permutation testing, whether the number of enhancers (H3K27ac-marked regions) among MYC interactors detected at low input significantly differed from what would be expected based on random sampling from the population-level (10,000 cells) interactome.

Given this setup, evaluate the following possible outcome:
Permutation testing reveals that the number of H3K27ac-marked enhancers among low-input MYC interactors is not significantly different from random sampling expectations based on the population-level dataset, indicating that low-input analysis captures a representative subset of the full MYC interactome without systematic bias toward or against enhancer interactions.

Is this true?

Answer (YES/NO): YES